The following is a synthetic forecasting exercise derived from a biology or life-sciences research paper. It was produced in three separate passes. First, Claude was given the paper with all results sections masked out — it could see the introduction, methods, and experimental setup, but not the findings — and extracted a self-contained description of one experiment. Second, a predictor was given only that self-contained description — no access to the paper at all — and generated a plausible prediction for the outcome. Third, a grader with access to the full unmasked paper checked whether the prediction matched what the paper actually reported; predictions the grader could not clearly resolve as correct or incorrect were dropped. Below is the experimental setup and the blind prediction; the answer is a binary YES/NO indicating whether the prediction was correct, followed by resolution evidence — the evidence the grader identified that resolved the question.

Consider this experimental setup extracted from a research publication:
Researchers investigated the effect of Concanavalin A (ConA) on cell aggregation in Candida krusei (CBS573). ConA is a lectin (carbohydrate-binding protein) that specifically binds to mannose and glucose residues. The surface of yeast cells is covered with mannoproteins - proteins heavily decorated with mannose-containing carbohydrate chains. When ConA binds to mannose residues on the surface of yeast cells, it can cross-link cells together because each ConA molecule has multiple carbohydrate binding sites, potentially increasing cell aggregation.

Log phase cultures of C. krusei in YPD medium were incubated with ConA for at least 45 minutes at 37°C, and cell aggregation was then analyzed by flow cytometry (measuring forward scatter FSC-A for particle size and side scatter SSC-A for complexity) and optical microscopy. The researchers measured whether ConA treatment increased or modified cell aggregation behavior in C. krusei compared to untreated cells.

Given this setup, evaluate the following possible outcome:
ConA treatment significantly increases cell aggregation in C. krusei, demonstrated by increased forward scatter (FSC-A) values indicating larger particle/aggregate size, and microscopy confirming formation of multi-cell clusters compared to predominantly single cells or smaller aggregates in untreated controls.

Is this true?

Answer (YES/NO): YES